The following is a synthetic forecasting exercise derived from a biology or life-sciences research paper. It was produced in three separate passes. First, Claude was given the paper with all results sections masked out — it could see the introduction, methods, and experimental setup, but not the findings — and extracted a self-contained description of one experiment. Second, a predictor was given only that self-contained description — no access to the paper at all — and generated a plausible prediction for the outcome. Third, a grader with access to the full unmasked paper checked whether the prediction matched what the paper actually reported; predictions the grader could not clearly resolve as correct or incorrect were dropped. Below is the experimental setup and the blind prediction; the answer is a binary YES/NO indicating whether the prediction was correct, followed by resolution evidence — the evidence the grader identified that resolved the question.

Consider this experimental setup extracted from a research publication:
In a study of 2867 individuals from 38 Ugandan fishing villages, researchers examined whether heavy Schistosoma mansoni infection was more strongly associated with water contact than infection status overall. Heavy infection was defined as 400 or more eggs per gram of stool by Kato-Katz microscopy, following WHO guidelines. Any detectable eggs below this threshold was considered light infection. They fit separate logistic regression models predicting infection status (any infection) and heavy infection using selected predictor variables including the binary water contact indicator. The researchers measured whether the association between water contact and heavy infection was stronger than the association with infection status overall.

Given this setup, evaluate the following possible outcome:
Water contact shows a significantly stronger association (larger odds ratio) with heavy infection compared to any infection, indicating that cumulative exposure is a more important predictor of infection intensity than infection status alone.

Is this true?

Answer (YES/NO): NO